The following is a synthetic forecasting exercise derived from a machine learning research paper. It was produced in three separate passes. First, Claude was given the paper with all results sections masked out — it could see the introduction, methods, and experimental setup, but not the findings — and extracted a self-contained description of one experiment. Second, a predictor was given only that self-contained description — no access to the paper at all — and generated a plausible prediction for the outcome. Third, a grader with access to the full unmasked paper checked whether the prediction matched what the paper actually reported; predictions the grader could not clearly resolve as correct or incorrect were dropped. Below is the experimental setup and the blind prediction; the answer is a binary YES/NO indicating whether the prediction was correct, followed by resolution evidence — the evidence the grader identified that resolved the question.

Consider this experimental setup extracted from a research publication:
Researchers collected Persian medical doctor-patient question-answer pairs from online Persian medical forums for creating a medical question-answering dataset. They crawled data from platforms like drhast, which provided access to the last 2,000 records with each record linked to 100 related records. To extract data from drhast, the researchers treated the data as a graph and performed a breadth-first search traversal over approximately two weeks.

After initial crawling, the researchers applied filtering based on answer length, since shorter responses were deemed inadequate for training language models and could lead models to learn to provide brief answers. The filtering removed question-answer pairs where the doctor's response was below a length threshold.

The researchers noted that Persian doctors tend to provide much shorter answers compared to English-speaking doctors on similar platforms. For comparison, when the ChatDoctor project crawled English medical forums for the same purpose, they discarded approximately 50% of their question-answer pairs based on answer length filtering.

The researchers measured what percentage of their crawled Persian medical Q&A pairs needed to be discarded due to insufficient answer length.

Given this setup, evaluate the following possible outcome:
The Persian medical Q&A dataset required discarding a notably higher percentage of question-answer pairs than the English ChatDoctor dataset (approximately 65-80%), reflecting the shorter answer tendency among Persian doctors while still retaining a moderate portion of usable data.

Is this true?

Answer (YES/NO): NO